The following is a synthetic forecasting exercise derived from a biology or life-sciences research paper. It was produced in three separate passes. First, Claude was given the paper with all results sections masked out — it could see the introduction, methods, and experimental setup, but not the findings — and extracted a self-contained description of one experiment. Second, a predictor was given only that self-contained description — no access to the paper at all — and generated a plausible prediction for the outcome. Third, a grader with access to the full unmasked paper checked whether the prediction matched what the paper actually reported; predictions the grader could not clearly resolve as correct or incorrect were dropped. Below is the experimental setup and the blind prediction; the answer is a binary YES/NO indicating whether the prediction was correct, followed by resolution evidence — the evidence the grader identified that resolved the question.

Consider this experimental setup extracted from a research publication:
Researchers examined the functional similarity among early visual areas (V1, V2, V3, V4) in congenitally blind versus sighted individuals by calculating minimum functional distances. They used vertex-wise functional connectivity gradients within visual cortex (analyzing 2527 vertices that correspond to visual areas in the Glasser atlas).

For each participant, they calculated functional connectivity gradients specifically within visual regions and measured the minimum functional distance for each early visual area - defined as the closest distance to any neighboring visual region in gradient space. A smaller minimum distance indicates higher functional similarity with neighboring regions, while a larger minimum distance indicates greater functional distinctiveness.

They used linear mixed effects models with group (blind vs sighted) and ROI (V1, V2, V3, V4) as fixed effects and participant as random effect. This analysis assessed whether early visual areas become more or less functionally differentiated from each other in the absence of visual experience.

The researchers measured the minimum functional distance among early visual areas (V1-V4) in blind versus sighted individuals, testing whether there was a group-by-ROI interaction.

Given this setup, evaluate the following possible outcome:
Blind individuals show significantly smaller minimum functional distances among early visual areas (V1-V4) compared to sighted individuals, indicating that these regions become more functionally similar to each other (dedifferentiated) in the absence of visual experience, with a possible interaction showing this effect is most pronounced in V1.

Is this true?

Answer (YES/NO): NO